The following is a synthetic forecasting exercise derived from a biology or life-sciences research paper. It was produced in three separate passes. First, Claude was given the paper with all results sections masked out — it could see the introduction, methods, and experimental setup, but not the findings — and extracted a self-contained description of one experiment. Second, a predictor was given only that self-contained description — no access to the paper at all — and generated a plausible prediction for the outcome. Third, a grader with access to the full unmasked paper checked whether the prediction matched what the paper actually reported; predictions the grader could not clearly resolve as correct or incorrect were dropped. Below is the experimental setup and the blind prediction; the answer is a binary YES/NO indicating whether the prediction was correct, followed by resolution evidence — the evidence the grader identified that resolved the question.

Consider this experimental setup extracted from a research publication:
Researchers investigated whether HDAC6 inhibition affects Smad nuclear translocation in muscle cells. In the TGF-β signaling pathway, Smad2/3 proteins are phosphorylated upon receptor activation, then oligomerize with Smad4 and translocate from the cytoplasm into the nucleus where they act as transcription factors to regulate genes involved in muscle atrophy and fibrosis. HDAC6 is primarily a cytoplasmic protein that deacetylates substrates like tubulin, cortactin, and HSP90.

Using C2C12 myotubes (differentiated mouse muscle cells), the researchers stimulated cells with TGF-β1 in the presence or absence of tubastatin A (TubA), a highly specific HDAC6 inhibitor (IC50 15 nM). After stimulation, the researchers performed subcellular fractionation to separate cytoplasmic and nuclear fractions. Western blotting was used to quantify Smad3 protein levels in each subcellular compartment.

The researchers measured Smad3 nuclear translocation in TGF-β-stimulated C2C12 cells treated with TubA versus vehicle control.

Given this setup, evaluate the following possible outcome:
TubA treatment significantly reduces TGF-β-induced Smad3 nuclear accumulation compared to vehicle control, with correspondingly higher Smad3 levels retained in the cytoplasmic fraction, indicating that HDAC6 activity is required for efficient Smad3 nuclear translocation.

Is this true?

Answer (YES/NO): YES